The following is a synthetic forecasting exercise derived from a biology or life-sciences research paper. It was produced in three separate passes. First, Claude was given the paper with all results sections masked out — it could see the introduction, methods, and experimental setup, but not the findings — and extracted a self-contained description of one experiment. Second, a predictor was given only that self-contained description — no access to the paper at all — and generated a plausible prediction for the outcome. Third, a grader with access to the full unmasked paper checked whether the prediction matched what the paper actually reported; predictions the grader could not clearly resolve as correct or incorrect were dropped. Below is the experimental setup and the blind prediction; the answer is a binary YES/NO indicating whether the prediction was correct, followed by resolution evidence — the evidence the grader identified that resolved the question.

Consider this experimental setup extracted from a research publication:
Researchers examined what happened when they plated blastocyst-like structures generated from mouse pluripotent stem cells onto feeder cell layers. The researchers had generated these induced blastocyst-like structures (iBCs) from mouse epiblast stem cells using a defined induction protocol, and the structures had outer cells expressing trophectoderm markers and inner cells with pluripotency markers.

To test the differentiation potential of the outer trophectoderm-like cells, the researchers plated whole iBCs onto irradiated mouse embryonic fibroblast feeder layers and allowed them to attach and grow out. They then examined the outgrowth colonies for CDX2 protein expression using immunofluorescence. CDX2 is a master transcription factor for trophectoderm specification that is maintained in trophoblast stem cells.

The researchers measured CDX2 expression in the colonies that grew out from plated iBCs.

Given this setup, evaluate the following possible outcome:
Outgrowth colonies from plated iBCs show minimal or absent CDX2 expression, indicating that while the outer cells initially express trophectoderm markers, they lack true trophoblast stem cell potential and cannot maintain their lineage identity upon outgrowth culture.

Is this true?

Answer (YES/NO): NO